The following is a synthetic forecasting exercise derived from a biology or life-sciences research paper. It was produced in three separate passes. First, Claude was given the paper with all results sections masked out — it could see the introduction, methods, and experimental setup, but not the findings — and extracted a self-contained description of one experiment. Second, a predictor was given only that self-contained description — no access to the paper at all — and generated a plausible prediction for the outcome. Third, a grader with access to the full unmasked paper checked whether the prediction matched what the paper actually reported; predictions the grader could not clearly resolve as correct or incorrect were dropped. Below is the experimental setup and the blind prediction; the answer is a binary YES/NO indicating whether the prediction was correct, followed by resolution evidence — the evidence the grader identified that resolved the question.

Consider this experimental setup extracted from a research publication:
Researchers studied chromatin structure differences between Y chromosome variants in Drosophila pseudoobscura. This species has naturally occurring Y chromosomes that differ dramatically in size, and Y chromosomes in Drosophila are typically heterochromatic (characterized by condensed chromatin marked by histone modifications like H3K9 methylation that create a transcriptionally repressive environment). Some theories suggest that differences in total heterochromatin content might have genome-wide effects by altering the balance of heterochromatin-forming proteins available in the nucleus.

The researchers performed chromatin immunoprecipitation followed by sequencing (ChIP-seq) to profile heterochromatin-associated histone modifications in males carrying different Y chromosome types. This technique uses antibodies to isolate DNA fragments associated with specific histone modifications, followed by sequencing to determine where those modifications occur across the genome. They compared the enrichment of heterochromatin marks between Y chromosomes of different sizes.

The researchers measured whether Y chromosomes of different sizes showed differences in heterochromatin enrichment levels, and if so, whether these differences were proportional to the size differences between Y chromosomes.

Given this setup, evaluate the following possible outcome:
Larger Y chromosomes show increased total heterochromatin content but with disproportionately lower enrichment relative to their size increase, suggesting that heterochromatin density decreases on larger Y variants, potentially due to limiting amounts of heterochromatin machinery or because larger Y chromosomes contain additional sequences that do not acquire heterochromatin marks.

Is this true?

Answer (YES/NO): NO